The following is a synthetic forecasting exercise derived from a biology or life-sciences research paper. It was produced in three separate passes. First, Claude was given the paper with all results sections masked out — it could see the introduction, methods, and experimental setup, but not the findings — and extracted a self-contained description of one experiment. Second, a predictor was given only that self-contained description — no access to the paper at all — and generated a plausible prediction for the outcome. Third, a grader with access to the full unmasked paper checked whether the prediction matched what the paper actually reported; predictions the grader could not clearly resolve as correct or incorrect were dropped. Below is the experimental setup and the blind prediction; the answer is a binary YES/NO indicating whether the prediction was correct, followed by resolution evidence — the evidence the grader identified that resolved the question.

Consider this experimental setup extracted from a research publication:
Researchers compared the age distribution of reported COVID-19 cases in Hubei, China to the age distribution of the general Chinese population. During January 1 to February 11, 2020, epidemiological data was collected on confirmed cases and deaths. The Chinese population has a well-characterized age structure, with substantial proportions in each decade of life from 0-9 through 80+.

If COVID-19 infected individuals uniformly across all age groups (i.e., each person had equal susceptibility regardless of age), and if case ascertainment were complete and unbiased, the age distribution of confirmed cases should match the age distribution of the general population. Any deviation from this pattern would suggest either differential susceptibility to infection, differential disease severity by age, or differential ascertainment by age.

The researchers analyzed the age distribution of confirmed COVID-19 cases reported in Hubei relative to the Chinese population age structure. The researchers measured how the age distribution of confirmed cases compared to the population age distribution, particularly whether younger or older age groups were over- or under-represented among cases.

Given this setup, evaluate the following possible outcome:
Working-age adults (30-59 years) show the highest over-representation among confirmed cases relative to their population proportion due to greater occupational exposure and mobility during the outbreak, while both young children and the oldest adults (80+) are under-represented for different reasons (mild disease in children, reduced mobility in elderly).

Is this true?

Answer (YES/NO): NO